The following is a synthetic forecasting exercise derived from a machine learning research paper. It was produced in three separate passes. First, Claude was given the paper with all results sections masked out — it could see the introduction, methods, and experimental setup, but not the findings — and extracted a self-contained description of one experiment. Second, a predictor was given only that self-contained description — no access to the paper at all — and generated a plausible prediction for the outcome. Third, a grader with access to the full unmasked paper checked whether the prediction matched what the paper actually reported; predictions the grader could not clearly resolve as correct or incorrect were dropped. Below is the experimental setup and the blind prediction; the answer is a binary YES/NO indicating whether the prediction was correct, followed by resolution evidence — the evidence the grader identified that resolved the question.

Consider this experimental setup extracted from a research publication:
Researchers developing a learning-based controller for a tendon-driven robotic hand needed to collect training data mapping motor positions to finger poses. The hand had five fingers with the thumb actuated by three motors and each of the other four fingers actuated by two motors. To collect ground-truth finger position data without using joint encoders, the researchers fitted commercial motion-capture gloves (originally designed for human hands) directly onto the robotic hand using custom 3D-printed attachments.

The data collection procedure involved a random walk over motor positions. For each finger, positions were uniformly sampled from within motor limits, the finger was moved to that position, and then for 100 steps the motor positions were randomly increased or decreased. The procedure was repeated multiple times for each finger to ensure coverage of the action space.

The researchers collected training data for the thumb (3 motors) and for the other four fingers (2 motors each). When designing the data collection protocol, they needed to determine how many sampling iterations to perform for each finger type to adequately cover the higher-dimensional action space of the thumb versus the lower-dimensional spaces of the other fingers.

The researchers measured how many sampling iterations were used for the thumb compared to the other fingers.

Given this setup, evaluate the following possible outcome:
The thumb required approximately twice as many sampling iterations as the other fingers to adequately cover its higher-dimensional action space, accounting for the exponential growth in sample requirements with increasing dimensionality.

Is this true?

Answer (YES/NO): NO